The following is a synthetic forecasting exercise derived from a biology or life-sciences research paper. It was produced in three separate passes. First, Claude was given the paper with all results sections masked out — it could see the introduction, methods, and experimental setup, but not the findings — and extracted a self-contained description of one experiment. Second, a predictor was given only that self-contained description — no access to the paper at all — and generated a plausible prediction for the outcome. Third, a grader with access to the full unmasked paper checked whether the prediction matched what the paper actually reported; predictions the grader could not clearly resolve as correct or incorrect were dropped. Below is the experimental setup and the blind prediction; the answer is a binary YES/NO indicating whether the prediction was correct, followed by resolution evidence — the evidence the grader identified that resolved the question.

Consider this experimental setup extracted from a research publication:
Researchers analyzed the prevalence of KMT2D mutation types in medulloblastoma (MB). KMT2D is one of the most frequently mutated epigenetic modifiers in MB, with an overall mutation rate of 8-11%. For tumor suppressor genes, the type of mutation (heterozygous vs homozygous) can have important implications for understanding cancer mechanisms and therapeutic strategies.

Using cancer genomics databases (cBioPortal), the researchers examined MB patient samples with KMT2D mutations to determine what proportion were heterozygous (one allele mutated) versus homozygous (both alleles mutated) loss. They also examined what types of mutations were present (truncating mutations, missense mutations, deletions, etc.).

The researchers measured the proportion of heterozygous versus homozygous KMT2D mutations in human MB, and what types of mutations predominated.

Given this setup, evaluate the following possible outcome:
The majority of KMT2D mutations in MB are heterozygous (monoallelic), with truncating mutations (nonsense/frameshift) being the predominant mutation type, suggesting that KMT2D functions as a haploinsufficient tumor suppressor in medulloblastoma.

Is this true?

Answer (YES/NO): YES